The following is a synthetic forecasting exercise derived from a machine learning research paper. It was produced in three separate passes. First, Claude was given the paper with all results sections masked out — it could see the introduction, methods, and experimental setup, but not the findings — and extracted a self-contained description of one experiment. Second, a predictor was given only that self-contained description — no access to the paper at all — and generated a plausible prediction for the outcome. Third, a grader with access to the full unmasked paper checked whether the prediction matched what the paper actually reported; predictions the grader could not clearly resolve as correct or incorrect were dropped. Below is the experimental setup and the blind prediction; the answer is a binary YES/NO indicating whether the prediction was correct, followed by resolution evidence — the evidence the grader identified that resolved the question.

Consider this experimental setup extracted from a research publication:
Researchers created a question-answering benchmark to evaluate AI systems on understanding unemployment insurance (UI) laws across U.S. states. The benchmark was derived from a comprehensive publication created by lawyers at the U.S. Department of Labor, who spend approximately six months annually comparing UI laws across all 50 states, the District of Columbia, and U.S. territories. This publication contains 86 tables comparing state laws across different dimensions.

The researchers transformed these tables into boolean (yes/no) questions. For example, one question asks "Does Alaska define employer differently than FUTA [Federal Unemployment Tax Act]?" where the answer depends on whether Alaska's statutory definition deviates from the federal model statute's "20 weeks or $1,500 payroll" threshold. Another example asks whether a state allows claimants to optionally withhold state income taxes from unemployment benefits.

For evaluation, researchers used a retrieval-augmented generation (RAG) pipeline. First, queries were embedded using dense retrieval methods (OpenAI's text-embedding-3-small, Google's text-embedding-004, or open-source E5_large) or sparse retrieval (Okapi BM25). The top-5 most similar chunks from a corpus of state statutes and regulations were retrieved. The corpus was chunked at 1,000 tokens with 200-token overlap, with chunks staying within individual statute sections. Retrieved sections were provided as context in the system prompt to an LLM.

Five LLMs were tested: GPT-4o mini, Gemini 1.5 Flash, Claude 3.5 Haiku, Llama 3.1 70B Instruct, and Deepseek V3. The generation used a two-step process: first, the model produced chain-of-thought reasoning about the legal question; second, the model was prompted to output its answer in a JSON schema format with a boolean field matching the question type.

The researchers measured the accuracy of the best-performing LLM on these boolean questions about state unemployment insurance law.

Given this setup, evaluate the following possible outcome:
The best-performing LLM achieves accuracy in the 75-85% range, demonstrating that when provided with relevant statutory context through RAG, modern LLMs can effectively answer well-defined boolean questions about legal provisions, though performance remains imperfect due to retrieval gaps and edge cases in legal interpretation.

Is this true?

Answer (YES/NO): NO